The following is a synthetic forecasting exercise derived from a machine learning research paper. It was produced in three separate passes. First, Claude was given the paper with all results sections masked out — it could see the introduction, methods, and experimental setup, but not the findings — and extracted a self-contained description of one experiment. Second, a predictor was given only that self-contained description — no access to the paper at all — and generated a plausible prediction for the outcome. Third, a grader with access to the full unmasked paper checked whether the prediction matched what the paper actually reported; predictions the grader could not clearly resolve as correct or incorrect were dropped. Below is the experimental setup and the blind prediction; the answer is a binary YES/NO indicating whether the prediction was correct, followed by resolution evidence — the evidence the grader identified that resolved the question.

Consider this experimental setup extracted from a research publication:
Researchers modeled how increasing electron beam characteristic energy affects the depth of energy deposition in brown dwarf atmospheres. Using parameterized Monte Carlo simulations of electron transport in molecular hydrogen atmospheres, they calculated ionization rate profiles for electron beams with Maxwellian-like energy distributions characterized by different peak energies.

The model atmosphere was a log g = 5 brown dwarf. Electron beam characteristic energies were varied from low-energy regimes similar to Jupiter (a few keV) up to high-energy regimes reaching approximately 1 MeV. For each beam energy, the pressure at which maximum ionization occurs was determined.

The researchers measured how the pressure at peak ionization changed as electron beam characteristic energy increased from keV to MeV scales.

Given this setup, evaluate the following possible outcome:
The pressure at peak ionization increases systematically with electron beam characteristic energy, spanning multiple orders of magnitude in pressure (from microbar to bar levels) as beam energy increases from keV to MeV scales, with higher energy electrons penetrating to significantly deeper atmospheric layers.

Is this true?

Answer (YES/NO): NO